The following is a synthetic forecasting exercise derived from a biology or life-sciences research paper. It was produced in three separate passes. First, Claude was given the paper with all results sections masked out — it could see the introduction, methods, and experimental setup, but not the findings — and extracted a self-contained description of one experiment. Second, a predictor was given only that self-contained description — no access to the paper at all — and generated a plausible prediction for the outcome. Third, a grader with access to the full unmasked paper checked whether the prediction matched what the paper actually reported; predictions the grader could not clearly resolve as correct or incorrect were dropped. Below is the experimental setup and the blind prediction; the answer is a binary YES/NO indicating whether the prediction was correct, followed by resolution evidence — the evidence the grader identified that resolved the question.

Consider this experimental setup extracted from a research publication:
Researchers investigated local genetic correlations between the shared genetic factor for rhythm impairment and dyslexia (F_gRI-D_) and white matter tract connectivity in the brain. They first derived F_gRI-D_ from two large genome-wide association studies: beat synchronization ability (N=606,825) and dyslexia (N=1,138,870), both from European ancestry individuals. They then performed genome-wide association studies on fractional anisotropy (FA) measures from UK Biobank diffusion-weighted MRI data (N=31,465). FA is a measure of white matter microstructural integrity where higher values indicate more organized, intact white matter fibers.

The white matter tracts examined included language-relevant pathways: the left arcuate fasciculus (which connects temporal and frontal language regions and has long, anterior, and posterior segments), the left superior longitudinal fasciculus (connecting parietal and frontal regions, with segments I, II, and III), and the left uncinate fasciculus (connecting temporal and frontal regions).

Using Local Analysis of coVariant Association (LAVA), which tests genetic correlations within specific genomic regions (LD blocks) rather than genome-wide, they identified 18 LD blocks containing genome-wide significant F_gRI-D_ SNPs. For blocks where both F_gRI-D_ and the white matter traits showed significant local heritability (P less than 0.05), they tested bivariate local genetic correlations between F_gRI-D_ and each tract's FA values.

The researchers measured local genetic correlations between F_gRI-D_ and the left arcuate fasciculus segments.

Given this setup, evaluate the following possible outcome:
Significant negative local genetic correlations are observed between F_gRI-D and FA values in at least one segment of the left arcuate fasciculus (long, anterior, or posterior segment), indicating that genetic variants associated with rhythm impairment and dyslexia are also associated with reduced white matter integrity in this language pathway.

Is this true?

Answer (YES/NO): NO